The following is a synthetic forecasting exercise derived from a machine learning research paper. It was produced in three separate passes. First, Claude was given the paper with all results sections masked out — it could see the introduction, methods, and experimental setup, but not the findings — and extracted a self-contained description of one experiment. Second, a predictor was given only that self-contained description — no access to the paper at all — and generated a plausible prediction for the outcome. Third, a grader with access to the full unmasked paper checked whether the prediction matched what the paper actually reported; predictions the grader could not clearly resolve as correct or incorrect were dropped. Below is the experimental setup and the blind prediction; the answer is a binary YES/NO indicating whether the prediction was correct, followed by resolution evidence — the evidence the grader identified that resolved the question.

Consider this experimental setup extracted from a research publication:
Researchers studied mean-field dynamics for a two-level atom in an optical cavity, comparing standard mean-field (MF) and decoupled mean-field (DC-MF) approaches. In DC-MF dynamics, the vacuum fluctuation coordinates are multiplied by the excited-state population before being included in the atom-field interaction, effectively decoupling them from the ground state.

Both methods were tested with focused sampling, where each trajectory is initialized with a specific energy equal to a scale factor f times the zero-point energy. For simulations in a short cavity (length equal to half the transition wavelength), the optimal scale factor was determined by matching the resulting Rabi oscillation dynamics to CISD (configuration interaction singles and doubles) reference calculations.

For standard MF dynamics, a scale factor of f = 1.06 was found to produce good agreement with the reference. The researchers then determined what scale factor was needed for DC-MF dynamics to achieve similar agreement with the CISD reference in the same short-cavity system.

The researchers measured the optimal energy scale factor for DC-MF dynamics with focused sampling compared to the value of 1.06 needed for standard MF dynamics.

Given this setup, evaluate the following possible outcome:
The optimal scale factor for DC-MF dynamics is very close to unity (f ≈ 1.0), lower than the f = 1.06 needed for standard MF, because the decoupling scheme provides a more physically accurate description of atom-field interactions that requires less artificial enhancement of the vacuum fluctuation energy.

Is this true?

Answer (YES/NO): NO